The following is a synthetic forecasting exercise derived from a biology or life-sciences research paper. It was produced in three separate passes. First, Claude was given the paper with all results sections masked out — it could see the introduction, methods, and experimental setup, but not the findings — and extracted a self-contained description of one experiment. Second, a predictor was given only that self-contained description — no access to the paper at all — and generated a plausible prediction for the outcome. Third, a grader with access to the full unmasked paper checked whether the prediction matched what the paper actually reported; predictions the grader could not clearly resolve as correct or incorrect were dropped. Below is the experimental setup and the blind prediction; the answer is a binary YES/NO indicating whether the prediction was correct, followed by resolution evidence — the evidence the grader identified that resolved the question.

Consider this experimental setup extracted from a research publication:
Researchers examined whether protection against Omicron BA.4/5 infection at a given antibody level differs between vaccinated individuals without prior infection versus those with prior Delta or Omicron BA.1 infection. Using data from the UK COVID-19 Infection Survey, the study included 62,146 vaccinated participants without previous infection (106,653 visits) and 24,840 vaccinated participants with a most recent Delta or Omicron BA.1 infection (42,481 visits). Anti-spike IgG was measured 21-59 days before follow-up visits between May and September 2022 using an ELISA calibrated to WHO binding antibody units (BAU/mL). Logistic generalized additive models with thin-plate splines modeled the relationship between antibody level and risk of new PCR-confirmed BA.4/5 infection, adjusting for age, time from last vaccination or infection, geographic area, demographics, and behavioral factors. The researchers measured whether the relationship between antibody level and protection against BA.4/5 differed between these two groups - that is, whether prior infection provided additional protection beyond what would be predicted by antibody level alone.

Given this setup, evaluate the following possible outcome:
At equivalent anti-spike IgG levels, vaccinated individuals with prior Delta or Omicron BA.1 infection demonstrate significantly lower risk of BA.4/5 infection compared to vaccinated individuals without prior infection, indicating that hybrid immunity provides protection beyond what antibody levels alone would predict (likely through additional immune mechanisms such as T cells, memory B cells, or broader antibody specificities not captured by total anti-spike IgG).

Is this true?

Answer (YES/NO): YES